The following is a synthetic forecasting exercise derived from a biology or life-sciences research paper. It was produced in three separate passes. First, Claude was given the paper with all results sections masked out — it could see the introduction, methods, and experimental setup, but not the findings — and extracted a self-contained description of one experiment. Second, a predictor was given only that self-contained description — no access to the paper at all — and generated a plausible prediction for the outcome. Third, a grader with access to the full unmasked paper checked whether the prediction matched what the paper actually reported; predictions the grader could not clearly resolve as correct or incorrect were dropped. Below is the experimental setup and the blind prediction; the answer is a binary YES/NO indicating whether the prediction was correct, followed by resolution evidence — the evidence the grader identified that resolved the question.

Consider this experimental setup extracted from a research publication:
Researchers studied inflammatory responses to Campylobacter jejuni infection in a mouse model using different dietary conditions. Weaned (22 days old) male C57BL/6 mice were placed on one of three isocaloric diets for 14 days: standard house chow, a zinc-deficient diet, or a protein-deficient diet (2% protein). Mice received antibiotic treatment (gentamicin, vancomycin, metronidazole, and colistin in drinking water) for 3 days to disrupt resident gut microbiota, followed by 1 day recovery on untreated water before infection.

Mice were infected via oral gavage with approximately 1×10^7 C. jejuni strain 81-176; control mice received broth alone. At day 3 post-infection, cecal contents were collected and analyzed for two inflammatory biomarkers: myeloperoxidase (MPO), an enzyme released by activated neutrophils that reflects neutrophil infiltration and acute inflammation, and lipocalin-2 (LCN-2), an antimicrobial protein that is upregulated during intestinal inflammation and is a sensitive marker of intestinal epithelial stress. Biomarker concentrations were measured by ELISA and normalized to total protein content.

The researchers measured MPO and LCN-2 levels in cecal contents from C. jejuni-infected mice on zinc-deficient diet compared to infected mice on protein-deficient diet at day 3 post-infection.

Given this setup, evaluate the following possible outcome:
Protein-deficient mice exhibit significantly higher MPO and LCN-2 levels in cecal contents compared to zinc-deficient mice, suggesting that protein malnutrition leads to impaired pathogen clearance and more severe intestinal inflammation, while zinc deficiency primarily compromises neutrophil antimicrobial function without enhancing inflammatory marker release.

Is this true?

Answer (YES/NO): NO